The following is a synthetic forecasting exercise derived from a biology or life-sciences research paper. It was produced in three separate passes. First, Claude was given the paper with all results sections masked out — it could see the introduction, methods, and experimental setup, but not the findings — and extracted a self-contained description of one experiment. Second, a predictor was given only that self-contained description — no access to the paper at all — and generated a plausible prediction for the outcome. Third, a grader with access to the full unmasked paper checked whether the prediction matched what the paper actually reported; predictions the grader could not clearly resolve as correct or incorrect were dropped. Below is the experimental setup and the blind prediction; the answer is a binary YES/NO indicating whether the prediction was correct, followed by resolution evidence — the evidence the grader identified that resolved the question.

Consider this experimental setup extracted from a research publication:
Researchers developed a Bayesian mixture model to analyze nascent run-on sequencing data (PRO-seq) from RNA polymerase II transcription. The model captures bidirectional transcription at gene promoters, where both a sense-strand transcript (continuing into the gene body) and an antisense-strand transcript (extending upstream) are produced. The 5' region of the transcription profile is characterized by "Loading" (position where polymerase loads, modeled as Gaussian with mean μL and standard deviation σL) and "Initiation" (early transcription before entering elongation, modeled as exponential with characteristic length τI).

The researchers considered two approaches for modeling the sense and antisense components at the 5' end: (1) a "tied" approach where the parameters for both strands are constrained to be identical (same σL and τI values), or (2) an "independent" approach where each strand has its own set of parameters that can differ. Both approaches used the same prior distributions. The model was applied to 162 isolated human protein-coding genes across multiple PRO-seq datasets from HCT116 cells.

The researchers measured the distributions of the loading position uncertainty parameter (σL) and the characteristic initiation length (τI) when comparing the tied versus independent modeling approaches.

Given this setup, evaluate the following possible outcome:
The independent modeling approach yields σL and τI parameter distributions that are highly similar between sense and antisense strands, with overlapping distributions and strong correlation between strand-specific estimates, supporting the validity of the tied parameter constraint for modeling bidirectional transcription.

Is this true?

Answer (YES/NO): NO